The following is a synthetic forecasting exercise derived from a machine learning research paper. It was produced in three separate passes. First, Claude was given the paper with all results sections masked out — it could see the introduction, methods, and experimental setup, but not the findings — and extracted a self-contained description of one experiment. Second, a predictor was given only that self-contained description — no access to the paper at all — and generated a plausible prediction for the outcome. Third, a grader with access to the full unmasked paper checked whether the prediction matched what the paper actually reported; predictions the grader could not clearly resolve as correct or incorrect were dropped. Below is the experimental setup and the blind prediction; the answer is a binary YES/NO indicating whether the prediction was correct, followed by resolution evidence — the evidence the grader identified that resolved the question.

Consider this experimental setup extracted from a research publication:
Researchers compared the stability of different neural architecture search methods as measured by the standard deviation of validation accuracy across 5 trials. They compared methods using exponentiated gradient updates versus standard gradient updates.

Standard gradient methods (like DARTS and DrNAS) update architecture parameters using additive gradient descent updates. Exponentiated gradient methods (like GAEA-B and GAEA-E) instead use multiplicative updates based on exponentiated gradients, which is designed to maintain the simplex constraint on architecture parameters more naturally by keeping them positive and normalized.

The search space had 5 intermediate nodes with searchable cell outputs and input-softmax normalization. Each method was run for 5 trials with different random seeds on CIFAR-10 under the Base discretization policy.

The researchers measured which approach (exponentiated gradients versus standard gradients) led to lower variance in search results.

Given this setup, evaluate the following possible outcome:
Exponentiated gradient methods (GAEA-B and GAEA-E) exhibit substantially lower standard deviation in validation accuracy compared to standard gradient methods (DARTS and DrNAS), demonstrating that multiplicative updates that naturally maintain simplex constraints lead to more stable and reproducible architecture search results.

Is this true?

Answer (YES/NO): YES